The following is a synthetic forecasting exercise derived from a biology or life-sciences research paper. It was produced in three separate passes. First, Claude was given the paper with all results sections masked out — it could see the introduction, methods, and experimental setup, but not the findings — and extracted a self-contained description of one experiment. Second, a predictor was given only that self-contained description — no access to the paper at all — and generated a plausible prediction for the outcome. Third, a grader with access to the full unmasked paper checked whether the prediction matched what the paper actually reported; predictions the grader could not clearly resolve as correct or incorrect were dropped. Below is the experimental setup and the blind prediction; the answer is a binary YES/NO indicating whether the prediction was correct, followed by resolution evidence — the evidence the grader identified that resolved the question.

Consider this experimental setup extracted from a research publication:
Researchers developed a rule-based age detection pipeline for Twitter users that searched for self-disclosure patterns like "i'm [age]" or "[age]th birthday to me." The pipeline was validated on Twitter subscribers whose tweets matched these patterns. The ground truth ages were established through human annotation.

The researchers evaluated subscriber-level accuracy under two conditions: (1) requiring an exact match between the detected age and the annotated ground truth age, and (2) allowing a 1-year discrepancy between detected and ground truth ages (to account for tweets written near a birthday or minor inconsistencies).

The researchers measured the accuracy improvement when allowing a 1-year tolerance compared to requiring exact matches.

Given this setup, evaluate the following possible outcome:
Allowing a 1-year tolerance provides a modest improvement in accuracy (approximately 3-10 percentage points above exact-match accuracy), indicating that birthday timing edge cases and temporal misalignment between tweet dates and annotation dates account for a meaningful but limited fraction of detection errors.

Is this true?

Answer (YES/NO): NO